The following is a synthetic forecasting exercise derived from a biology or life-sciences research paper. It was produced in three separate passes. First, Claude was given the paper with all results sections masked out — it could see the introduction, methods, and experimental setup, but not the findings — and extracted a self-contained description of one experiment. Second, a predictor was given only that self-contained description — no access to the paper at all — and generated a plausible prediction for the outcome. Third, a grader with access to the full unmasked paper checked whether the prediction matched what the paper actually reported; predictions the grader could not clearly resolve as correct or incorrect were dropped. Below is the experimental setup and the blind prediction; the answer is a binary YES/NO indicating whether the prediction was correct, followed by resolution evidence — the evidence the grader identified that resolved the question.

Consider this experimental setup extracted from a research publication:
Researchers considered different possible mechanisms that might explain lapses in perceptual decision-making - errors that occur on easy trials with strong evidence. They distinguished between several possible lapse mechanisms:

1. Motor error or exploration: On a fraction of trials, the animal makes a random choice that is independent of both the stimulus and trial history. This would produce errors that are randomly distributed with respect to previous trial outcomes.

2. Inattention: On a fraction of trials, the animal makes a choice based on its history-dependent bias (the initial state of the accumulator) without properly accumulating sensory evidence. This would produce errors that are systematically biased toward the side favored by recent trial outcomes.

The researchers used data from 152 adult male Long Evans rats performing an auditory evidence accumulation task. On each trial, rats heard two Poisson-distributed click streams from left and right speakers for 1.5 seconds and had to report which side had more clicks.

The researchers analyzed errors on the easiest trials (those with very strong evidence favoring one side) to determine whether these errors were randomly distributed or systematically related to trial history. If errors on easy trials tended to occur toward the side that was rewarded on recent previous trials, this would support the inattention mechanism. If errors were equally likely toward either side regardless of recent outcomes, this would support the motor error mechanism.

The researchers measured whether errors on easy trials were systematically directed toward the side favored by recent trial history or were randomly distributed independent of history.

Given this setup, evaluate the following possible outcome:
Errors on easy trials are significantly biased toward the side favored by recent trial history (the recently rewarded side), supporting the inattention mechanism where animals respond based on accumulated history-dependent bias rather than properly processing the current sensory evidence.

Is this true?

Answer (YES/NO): NO